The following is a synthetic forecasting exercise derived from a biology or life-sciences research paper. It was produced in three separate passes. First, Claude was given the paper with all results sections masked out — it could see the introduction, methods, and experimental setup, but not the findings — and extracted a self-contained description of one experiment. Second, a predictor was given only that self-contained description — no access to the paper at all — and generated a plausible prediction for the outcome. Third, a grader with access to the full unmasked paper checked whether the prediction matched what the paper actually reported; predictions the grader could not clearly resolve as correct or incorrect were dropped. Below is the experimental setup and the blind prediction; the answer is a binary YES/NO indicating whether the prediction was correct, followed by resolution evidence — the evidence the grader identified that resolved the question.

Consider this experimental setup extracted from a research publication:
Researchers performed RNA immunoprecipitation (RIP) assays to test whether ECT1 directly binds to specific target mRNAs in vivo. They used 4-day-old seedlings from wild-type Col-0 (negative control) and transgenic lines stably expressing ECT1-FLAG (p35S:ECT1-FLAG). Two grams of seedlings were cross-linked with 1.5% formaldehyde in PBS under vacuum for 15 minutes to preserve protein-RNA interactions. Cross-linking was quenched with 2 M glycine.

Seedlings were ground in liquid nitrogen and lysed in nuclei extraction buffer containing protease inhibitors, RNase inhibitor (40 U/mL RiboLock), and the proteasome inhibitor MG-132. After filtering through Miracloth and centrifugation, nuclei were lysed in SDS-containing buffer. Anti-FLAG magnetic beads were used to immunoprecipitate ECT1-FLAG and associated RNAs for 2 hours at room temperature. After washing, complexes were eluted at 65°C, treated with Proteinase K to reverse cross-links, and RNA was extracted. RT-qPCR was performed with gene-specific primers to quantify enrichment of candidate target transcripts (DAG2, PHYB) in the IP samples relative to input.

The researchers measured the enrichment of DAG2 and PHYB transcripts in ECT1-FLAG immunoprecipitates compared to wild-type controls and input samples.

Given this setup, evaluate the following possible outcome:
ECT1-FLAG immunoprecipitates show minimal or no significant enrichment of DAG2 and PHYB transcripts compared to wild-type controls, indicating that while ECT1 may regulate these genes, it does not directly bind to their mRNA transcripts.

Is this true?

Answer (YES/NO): NO